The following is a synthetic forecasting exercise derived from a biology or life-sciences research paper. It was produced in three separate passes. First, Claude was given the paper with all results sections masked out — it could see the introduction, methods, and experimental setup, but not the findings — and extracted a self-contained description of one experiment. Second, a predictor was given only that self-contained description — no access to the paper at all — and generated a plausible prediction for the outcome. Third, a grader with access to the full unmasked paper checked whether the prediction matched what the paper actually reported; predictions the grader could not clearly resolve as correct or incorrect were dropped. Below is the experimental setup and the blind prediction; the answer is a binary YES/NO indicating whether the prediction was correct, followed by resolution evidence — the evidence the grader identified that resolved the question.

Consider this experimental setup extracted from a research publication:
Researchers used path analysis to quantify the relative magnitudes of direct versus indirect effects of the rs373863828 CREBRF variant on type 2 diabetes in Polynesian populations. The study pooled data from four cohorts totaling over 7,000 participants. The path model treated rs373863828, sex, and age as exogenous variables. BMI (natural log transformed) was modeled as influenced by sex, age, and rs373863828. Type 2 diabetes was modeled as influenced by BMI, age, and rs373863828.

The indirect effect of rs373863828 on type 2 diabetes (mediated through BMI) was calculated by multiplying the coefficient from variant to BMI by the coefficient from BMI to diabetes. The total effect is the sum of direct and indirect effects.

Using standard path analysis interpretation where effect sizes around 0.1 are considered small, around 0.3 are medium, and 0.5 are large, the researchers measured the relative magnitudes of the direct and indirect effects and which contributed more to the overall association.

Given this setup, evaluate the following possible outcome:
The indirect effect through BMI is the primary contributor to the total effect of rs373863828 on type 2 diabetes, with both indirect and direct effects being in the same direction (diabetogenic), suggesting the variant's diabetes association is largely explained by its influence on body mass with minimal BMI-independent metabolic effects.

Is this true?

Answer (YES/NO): NO